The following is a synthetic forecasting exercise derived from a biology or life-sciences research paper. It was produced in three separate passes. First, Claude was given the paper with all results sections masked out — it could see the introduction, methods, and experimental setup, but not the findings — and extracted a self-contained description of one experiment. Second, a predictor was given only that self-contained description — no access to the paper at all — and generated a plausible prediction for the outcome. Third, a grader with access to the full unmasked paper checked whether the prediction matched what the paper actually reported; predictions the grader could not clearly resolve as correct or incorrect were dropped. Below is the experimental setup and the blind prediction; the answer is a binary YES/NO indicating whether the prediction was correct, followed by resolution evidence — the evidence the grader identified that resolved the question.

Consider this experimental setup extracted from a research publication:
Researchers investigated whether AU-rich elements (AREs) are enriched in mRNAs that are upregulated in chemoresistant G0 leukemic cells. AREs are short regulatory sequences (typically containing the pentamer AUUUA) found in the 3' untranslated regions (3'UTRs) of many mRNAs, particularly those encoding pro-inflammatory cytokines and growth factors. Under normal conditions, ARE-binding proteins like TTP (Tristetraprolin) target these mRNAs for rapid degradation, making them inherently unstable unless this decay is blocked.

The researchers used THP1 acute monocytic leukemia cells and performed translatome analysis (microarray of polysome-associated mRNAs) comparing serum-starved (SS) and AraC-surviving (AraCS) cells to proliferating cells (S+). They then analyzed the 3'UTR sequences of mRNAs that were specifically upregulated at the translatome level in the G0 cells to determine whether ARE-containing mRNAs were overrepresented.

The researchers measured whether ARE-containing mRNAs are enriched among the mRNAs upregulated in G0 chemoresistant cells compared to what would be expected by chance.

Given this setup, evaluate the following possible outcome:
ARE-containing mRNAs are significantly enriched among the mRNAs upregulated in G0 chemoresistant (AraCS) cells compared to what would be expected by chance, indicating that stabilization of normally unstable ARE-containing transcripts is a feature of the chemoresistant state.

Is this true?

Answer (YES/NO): YES